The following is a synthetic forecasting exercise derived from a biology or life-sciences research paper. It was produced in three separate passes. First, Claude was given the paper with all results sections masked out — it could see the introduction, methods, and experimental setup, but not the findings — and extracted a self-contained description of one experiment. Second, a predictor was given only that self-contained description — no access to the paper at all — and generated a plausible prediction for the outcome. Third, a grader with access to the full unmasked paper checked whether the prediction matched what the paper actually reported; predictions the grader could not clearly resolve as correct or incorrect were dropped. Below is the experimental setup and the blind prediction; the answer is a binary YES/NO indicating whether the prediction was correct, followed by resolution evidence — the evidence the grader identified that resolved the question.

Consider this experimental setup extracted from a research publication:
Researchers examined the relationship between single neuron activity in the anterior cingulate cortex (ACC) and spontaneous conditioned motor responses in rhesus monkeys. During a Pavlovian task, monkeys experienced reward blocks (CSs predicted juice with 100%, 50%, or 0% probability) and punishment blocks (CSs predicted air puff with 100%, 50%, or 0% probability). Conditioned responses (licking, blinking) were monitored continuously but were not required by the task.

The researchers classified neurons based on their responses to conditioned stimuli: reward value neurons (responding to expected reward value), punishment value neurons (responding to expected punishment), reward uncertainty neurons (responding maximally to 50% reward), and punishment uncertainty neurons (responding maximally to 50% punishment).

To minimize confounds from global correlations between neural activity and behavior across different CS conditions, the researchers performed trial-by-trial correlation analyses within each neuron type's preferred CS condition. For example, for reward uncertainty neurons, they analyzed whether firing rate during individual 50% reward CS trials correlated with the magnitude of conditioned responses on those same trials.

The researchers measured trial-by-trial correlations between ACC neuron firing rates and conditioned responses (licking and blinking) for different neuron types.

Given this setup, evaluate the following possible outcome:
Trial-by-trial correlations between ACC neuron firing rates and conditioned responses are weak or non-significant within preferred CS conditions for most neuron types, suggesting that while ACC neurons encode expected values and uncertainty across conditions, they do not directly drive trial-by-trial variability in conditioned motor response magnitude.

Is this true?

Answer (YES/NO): YES